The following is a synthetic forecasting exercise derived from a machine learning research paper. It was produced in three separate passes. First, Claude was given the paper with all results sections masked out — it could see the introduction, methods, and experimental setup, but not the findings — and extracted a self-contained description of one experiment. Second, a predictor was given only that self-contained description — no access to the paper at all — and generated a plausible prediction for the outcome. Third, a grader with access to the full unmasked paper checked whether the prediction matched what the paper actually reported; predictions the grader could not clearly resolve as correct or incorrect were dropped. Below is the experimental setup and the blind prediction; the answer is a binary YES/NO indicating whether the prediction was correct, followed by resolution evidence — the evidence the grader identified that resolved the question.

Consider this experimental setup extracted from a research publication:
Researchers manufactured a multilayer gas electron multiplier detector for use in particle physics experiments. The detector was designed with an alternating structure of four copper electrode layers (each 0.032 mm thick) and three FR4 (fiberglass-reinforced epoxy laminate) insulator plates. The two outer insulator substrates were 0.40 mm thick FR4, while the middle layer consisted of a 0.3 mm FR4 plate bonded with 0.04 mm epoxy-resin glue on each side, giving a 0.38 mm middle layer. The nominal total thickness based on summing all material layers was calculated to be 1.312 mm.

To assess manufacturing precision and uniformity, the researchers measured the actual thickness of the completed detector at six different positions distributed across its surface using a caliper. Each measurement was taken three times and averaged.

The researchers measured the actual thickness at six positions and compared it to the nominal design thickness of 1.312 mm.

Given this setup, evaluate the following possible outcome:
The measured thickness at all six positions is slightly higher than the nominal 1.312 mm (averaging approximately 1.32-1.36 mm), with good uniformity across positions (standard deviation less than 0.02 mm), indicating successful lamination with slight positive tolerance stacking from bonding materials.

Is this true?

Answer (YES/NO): NO